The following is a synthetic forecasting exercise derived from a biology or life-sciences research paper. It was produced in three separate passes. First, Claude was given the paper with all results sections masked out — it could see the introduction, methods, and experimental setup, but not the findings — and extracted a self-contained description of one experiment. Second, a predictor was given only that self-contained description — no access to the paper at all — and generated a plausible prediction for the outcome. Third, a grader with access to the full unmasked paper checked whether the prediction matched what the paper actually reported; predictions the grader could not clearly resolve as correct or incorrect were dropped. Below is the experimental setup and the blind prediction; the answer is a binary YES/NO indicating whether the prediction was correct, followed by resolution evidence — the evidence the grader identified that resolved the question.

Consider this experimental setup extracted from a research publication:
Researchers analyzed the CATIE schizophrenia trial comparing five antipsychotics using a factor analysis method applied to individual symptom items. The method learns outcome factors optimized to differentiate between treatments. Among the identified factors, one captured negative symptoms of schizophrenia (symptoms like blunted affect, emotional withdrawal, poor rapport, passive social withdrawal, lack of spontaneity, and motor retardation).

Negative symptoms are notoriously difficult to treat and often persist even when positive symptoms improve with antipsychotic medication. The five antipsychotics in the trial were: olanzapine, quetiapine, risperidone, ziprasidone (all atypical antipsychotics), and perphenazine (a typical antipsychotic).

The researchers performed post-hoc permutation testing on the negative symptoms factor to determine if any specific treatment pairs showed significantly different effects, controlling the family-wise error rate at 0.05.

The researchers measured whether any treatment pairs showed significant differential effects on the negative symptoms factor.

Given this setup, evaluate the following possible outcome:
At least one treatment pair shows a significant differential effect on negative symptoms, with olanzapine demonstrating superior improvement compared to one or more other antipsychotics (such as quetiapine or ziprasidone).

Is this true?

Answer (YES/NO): NO